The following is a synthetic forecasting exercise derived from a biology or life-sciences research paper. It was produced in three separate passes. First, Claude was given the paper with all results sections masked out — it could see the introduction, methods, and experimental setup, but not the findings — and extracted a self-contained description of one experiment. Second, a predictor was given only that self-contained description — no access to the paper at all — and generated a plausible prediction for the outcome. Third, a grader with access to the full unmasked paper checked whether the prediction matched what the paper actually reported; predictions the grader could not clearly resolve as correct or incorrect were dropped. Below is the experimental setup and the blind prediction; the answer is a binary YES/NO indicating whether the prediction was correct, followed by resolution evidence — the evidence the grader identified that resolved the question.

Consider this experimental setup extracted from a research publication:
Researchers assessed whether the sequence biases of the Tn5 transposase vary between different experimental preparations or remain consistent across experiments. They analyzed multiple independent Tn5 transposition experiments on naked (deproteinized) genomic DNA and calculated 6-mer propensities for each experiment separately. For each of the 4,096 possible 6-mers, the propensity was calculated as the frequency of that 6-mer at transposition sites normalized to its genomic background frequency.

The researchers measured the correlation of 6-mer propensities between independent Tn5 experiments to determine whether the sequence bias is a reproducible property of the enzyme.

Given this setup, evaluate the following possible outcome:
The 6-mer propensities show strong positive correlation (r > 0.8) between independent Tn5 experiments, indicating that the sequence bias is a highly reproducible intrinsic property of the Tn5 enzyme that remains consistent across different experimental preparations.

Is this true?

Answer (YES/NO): YES